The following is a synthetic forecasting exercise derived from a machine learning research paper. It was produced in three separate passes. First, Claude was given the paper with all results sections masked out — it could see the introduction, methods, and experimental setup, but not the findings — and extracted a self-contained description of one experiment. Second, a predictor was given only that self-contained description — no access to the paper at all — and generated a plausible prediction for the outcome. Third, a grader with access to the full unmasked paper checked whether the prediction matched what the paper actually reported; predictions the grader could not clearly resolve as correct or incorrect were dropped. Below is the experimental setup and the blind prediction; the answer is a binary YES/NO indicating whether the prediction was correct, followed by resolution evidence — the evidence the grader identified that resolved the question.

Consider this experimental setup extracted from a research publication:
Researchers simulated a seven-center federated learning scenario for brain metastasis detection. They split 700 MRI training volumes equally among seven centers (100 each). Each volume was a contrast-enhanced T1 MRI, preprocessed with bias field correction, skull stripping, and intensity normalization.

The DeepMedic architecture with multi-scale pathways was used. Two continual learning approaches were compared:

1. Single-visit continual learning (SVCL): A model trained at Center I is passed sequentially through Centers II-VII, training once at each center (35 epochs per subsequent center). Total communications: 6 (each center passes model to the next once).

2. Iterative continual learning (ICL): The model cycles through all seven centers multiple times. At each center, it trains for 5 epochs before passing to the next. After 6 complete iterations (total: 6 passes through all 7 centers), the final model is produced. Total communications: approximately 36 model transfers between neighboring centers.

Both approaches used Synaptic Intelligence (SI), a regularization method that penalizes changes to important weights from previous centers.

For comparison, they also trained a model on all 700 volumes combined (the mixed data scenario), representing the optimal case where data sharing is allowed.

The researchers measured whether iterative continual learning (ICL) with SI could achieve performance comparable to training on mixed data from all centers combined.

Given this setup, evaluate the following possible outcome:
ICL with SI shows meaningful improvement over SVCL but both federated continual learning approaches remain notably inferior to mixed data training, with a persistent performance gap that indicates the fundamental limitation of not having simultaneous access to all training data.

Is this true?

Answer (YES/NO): NO